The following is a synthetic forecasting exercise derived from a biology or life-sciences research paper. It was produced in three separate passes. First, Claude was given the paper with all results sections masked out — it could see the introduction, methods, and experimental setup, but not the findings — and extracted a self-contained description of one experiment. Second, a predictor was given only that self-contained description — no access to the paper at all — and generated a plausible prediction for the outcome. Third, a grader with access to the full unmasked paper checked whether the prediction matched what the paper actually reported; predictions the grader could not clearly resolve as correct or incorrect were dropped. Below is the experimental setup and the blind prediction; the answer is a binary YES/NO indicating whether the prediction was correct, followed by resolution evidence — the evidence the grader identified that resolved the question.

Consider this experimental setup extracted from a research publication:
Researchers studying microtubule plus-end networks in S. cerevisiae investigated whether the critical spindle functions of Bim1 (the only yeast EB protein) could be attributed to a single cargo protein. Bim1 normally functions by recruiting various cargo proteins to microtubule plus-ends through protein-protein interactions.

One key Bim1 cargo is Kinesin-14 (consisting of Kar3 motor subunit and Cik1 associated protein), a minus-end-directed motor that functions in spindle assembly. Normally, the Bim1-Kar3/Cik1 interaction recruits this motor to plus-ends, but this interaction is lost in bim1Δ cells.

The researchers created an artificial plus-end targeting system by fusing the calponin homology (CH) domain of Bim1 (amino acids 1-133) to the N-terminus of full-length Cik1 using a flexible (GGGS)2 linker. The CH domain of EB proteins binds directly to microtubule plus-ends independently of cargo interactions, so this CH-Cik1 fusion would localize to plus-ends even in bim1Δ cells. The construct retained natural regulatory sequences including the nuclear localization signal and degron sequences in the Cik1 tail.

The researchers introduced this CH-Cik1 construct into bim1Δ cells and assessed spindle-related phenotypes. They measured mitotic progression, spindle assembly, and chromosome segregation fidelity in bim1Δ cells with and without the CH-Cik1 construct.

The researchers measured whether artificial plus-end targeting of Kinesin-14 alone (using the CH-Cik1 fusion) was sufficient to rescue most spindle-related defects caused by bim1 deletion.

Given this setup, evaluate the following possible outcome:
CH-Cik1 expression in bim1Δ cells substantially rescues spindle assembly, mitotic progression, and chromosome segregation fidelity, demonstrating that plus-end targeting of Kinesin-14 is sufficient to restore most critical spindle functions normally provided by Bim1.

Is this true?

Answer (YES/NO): YES